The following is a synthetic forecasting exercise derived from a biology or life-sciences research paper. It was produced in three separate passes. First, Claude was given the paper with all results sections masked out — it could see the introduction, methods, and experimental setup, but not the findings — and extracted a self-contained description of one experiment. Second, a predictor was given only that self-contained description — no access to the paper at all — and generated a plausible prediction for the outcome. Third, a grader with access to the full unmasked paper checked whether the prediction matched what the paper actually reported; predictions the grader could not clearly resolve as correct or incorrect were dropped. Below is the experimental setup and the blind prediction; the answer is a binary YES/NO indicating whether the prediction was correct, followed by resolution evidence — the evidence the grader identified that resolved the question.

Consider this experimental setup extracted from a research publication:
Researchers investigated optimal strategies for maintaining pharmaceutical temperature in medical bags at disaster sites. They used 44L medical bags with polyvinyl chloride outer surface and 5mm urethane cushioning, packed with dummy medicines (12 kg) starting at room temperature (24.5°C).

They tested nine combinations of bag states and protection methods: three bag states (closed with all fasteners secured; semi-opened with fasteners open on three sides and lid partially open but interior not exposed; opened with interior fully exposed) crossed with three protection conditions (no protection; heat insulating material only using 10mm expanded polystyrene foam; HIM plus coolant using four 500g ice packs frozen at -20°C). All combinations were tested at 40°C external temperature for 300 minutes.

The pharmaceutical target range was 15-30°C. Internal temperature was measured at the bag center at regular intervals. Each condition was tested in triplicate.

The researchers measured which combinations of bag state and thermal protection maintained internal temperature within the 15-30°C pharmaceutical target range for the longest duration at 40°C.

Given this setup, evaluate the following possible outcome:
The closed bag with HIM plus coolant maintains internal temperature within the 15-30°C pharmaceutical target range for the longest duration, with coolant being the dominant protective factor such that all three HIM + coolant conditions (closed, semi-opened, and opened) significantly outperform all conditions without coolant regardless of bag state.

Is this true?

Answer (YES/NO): NO